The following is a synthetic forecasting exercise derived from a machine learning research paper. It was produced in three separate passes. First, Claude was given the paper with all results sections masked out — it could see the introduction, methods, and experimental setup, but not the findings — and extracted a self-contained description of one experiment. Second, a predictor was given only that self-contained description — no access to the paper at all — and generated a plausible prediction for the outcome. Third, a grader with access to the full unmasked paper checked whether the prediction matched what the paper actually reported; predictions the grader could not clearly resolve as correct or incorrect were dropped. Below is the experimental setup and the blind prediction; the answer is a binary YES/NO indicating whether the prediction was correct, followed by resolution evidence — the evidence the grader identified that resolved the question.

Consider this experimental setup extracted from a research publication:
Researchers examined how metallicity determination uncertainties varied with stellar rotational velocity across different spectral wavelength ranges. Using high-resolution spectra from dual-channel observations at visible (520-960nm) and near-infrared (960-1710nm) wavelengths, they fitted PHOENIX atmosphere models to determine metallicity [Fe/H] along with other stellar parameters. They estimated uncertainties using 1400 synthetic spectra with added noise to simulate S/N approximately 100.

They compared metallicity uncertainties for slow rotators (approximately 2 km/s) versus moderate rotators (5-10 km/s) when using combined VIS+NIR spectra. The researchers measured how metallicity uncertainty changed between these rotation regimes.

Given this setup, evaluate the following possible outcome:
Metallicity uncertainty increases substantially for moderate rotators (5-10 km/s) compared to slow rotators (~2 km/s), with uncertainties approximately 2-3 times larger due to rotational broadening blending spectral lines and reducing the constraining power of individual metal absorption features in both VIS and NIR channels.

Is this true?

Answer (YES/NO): NO